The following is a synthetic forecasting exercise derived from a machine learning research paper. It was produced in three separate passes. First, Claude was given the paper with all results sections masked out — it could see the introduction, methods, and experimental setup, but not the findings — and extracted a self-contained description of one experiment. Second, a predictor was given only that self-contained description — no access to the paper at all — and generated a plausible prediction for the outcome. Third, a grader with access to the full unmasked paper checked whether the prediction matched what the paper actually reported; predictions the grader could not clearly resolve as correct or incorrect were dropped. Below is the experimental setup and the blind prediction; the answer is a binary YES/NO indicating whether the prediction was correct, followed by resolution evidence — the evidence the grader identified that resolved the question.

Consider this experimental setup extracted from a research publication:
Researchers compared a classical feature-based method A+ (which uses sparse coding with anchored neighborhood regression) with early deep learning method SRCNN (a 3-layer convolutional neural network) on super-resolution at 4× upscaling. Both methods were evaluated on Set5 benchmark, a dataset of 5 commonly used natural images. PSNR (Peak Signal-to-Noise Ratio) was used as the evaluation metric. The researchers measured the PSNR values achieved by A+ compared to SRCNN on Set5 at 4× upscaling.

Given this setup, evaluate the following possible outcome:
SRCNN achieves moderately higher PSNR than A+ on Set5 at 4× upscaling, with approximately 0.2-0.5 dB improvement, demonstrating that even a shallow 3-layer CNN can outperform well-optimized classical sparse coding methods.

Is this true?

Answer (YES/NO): YES